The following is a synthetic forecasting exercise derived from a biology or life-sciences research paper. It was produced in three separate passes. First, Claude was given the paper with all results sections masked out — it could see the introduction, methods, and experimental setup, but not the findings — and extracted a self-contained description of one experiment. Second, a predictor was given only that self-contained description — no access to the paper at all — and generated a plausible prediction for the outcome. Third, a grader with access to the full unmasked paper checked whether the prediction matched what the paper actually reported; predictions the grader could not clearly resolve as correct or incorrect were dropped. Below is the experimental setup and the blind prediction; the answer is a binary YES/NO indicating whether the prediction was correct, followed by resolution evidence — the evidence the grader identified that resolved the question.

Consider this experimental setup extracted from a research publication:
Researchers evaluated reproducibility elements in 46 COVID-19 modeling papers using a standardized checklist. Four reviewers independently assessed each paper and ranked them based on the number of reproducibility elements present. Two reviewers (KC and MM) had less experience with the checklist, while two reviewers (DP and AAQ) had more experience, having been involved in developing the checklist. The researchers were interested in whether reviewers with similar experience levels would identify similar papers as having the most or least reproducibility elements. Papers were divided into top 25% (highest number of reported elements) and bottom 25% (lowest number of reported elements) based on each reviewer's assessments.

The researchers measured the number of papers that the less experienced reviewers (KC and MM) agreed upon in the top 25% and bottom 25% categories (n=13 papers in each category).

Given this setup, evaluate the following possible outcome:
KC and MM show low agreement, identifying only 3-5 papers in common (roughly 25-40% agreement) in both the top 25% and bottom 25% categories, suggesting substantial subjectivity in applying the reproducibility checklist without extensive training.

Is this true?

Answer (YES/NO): NO